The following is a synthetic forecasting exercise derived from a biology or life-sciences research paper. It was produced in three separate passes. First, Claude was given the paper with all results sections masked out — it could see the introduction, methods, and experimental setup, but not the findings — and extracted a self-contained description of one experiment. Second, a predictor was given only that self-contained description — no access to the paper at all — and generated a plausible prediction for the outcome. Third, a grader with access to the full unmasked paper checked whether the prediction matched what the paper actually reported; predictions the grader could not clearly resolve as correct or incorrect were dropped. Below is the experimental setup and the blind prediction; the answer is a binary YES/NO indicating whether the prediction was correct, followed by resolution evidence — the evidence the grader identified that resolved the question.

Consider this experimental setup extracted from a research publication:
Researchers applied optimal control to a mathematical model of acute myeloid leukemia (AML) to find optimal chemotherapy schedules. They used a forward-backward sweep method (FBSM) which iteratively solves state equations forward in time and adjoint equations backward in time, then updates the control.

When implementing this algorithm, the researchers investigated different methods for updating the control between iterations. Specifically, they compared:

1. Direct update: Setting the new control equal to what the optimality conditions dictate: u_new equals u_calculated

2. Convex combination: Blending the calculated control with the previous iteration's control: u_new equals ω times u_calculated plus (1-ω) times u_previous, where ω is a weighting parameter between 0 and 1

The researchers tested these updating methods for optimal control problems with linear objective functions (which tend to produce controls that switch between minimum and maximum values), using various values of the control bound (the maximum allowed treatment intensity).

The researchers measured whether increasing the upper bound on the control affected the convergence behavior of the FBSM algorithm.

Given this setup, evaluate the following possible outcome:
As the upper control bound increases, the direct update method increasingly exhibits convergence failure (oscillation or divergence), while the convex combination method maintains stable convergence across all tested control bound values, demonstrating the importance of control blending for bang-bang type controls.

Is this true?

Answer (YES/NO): NO